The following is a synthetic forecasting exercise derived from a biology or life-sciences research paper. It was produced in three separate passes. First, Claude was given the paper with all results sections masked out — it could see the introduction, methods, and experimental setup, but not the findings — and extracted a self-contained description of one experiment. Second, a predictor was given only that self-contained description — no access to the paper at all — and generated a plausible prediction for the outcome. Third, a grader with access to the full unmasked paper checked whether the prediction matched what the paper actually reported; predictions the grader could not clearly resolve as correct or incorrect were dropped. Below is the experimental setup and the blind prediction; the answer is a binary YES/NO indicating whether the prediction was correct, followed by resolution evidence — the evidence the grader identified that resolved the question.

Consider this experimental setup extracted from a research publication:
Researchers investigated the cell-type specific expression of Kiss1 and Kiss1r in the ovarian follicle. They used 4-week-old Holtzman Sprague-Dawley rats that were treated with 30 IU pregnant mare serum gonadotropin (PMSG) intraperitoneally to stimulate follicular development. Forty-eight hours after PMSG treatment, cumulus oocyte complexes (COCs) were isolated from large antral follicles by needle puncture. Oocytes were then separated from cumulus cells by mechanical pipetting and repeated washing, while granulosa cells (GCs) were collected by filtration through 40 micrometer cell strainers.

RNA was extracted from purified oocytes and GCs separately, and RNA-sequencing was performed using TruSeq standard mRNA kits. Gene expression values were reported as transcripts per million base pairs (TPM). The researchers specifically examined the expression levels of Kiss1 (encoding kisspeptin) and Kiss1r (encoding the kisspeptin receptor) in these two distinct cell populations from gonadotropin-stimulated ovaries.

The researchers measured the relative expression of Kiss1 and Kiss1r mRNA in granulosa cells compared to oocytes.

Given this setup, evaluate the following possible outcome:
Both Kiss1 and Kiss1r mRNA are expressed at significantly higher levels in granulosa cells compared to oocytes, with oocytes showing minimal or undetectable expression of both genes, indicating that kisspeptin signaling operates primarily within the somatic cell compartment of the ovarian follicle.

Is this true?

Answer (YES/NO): NO